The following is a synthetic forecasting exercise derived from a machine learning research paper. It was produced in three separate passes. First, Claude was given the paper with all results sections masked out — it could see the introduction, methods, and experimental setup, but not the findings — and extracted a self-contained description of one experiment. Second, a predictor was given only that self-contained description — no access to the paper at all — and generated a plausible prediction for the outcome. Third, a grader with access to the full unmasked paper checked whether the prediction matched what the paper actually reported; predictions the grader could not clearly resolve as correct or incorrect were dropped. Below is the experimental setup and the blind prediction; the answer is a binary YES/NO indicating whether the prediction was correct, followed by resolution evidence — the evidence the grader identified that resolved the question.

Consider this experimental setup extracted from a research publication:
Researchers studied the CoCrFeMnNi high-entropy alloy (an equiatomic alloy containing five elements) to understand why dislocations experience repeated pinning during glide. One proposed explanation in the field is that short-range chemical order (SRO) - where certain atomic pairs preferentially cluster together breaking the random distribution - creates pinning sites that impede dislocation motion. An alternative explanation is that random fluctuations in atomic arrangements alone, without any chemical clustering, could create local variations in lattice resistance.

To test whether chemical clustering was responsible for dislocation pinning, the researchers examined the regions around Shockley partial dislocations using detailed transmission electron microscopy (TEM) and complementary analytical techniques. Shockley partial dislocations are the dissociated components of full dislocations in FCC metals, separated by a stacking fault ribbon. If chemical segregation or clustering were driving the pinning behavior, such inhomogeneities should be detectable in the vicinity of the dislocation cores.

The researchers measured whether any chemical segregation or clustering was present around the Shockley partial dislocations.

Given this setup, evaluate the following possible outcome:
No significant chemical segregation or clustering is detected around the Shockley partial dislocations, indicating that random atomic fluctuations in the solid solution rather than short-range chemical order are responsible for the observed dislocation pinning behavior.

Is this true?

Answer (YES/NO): YES